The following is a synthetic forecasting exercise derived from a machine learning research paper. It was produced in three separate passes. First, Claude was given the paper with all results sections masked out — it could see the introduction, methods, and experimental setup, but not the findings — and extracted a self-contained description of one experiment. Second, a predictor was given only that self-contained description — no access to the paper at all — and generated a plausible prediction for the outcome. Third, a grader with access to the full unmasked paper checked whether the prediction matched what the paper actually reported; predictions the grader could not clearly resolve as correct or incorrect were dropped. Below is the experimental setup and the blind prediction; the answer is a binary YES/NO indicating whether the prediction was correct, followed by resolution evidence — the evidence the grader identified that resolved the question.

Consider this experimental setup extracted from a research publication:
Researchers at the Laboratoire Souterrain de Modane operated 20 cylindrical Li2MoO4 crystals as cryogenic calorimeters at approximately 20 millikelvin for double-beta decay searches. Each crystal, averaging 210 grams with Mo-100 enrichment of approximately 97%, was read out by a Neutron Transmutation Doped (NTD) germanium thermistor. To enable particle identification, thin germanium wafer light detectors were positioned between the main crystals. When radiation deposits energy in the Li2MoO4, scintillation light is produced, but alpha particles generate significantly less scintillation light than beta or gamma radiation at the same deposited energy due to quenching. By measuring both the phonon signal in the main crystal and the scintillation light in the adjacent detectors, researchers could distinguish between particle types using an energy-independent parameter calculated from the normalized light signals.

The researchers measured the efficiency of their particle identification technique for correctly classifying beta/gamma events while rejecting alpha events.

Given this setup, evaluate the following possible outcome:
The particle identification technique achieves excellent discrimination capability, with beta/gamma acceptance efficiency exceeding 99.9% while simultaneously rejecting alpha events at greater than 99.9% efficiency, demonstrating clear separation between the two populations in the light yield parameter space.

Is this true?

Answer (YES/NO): NO